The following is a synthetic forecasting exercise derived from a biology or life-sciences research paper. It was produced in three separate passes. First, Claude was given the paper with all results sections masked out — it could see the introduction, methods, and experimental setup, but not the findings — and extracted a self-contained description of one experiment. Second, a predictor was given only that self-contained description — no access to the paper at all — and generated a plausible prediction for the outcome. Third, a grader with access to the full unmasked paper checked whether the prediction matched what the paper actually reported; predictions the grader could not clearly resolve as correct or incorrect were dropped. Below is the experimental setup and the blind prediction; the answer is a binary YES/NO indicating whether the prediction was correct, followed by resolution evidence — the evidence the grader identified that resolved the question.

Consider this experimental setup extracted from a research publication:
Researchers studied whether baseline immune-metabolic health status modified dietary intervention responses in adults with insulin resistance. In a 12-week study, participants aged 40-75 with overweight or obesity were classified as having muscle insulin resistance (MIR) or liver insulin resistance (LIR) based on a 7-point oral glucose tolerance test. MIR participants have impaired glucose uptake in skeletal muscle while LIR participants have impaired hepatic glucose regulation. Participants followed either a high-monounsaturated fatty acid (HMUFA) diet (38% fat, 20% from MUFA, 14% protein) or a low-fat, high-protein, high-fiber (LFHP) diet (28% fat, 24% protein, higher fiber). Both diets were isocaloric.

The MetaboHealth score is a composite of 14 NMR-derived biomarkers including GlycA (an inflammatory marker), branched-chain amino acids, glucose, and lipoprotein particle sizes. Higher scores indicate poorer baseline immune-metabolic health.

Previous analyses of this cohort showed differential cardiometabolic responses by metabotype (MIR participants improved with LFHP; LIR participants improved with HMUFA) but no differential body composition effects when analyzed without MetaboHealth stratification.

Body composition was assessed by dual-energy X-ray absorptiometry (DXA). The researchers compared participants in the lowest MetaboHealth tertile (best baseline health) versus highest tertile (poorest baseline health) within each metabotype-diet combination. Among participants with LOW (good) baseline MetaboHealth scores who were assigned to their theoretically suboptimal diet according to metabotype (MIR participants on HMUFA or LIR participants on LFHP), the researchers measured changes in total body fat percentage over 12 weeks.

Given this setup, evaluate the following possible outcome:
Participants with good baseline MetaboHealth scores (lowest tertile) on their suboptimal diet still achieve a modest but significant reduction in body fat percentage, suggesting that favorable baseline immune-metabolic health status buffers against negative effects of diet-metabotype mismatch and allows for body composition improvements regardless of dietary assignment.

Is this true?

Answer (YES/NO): NO